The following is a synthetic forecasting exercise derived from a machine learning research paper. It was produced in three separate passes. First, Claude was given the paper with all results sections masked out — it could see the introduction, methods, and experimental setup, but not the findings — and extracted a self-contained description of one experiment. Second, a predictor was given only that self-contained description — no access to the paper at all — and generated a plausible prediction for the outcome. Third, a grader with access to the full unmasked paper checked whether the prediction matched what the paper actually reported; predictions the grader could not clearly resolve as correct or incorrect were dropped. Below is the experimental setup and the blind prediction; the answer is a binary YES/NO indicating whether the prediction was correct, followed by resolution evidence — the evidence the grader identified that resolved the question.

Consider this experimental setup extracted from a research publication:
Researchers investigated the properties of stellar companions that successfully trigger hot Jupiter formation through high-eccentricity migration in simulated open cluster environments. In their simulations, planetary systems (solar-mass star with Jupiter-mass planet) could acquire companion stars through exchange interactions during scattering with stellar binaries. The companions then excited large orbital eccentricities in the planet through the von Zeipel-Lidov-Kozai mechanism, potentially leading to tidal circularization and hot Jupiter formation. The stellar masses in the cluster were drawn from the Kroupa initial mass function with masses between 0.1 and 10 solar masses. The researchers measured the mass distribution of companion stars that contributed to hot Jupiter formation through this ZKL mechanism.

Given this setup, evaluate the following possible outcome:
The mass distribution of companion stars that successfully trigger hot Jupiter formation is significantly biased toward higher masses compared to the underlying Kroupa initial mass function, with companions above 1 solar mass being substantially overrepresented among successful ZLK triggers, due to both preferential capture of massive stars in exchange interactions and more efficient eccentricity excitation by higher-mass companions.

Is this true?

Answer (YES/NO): NO